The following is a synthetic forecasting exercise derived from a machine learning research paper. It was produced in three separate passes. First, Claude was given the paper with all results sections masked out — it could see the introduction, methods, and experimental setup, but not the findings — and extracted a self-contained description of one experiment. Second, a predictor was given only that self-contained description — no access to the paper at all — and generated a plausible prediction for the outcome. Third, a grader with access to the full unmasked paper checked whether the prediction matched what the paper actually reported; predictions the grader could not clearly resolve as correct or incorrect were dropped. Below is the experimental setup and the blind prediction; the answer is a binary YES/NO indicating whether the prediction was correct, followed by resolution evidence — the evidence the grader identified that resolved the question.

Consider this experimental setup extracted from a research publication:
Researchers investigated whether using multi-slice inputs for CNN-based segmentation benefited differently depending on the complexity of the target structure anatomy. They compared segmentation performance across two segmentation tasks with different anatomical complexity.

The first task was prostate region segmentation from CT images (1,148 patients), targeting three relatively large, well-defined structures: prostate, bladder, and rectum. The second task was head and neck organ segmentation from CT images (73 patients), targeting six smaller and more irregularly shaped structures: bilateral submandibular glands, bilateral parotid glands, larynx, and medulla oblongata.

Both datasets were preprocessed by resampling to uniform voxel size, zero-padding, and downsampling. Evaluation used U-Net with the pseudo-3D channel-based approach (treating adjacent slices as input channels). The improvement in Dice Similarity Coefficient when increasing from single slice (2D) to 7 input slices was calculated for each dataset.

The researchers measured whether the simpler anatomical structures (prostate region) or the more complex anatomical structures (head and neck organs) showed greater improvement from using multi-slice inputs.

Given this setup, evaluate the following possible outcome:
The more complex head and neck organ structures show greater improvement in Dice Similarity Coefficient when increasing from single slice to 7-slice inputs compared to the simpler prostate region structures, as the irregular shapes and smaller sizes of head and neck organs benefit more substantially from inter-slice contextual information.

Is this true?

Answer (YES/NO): NO